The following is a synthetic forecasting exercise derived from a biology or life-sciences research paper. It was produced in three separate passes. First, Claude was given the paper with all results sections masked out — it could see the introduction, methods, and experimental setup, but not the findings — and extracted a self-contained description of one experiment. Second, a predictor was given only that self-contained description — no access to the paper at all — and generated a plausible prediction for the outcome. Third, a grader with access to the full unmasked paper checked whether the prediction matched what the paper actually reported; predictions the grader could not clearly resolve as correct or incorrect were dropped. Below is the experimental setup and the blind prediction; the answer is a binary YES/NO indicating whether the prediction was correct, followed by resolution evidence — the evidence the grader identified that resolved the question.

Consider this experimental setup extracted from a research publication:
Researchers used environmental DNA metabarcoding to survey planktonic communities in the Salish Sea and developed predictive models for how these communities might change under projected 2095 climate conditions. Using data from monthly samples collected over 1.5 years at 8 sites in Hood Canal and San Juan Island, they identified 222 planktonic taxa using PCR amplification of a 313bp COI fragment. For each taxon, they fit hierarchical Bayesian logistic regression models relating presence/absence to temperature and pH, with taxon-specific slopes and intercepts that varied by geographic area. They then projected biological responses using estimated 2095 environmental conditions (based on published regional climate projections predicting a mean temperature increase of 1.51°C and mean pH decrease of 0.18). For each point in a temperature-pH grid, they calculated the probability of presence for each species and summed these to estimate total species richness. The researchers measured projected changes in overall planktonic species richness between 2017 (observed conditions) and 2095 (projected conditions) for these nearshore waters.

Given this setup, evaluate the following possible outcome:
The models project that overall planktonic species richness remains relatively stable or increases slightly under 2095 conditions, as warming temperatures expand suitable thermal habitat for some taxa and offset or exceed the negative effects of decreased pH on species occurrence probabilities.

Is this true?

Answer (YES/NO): YES